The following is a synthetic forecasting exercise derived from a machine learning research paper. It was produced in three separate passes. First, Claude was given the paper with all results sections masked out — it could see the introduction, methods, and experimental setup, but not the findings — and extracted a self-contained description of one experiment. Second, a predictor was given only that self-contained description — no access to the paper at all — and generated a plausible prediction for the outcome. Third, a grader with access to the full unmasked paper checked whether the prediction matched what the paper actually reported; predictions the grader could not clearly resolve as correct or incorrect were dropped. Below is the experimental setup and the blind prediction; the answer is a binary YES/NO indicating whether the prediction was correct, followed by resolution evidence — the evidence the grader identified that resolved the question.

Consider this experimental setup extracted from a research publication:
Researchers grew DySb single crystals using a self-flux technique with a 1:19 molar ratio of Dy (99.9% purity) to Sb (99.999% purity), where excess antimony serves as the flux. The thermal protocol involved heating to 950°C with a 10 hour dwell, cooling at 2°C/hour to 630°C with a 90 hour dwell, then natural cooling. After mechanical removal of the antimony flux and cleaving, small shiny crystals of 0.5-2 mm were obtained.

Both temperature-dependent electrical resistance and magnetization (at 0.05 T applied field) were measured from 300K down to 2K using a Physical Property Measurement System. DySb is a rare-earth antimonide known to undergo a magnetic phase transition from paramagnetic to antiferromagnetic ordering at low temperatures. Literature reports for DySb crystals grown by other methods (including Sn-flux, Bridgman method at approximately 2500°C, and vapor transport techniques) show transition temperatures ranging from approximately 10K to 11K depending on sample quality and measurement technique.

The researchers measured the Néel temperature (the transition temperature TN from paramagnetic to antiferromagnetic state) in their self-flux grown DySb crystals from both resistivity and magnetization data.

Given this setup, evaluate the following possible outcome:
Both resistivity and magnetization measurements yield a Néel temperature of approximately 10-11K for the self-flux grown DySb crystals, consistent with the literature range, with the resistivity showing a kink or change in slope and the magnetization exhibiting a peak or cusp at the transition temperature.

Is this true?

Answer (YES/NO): NO